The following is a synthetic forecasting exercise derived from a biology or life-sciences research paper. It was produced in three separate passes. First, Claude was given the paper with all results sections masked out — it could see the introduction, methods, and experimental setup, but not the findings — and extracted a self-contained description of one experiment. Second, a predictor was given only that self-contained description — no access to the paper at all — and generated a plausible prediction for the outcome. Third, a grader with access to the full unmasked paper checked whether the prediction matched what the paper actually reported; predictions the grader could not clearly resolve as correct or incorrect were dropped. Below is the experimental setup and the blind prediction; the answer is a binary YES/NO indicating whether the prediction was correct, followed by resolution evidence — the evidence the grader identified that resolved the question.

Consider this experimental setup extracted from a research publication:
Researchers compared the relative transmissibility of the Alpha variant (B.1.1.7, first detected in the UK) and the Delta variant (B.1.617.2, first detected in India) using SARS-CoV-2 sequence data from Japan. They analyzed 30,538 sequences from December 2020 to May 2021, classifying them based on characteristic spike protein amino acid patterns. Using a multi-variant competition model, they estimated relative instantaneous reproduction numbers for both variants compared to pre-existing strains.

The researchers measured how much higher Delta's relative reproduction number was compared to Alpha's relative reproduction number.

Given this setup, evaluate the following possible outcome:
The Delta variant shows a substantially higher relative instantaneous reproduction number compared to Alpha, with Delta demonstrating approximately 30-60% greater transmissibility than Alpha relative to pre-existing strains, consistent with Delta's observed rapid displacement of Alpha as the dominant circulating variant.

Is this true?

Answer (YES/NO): NO